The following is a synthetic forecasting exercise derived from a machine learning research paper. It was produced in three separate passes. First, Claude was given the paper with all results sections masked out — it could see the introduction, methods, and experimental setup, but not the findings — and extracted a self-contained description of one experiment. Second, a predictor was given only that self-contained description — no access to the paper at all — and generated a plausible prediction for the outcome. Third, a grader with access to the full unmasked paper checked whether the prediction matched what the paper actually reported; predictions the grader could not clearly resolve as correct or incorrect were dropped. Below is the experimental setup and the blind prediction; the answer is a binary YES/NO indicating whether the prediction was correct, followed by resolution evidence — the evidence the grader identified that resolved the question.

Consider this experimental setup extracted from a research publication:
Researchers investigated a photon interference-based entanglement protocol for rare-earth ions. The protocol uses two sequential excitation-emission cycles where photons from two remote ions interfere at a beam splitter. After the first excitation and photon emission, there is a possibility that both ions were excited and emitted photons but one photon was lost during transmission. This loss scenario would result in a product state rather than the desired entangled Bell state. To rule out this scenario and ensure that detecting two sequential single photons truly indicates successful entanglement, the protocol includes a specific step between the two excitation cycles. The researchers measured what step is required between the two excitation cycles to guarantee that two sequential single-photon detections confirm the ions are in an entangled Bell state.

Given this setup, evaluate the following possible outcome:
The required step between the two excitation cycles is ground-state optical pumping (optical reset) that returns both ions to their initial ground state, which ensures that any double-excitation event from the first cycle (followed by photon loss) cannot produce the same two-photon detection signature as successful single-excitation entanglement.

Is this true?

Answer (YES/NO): NO